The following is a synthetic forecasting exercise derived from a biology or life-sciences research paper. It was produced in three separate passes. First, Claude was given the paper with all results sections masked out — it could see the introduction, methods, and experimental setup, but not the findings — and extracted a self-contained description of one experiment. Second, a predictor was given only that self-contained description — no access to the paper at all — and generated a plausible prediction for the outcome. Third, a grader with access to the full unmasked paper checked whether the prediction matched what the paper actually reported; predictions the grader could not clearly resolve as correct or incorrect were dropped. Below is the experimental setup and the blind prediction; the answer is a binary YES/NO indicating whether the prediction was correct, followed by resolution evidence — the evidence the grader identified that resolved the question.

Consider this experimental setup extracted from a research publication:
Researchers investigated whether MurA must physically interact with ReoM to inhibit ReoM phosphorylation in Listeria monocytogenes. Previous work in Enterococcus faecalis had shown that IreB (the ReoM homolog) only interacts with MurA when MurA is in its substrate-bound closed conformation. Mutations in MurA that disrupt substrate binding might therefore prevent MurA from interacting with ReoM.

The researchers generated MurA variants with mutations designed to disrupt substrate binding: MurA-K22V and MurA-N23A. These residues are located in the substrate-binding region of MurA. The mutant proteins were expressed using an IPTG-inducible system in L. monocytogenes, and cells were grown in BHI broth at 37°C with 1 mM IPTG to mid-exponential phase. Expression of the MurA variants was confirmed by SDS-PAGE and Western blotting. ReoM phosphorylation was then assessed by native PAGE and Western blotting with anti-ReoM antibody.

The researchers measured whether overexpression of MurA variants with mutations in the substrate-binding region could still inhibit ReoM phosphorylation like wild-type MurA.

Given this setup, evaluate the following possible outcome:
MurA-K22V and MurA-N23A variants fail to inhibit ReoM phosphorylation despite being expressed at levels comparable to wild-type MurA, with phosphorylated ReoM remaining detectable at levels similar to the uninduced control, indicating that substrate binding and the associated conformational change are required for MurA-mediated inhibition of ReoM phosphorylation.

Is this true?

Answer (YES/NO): NO